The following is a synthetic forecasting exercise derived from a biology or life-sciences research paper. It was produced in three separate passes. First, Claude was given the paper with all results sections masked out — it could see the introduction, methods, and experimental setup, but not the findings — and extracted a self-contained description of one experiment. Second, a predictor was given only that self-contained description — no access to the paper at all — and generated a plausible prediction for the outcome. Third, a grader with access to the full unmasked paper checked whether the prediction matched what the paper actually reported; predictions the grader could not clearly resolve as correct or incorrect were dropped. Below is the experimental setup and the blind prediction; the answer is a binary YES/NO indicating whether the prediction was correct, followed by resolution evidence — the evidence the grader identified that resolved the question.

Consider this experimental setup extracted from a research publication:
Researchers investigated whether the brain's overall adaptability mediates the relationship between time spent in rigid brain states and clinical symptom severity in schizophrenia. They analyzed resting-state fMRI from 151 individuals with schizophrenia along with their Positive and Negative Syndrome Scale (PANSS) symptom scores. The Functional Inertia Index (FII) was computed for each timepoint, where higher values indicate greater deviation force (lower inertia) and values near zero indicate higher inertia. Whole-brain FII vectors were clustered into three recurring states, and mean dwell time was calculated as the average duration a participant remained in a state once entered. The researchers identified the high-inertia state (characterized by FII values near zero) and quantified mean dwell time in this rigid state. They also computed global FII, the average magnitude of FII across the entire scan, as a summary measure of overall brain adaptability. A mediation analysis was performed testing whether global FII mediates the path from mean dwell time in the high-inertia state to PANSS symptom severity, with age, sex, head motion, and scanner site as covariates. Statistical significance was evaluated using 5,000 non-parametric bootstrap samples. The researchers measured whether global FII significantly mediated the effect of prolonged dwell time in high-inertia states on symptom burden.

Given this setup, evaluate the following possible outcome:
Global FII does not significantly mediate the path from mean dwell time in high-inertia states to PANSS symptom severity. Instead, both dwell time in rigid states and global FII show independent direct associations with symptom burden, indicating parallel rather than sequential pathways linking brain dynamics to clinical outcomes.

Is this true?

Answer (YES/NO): NO